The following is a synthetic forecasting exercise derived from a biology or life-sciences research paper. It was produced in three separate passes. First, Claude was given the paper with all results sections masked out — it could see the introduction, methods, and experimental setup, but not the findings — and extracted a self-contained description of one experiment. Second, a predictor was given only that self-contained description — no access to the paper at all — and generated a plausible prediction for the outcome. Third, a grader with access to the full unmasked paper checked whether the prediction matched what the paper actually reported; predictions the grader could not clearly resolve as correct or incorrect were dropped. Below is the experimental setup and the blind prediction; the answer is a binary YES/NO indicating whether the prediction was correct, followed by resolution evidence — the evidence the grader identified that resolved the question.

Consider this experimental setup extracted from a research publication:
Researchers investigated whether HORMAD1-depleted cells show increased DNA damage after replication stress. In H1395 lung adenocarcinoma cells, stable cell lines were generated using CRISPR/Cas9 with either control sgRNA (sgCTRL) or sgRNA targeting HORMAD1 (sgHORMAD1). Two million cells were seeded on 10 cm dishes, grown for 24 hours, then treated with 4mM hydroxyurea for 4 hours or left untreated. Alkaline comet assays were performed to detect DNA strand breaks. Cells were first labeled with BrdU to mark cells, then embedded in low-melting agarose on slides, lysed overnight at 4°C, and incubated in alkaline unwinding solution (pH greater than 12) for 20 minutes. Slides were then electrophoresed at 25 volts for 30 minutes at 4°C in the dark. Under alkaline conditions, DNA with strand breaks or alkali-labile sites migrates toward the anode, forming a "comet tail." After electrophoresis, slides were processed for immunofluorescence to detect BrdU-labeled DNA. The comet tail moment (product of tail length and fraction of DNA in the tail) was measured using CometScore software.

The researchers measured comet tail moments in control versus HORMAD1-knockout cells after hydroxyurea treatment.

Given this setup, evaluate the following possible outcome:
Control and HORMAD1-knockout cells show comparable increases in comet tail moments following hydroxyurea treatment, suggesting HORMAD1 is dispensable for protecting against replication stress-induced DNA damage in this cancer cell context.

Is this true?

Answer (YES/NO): NO